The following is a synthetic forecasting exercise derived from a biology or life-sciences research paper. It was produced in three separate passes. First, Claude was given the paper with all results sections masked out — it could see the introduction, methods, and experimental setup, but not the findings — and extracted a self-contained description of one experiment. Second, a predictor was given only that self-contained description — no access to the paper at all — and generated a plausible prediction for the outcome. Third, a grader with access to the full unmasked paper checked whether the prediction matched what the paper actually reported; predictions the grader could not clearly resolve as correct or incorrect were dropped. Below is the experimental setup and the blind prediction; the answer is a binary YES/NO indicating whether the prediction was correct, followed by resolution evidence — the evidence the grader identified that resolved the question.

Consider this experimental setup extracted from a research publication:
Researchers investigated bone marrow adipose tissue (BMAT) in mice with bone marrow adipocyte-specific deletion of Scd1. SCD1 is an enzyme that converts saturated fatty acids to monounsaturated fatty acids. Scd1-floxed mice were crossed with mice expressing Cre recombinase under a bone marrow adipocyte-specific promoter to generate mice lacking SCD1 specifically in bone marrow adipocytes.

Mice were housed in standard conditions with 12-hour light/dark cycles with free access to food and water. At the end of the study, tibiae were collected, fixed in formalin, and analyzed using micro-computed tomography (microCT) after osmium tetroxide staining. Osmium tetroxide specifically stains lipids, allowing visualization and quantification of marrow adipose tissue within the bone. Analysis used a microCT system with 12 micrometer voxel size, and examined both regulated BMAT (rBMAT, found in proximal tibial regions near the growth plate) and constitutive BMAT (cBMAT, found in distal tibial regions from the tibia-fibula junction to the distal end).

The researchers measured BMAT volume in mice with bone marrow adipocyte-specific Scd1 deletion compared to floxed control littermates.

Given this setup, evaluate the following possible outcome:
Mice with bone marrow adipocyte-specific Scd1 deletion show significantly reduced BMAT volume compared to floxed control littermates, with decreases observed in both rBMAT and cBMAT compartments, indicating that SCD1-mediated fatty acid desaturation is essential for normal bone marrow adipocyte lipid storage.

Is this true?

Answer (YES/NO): NO